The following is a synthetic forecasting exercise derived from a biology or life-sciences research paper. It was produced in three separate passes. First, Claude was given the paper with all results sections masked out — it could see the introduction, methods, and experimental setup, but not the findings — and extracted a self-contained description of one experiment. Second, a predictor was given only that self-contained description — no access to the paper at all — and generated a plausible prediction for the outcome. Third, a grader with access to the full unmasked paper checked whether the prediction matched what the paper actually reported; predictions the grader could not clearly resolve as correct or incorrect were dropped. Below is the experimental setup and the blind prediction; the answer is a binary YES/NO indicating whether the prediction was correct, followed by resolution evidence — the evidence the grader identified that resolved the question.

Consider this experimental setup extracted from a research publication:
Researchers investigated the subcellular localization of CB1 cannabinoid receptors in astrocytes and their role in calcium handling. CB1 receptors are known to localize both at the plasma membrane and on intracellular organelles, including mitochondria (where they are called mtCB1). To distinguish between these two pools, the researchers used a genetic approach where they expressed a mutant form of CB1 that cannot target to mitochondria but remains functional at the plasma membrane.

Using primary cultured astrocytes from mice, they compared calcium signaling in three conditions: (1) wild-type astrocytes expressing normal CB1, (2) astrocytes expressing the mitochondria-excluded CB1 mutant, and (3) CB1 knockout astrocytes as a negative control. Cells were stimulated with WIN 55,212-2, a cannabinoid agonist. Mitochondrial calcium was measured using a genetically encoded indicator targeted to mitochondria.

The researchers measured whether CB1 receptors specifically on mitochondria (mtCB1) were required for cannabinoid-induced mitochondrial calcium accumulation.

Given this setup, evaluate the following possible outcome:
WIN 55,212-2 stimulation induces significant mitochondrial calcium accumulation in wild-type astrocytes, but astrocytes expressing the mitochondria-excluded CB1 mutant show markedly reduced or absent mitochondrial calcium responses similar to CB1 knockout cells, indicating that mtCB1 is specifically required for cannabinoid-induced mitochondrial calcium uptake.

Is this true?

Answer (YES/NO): YES